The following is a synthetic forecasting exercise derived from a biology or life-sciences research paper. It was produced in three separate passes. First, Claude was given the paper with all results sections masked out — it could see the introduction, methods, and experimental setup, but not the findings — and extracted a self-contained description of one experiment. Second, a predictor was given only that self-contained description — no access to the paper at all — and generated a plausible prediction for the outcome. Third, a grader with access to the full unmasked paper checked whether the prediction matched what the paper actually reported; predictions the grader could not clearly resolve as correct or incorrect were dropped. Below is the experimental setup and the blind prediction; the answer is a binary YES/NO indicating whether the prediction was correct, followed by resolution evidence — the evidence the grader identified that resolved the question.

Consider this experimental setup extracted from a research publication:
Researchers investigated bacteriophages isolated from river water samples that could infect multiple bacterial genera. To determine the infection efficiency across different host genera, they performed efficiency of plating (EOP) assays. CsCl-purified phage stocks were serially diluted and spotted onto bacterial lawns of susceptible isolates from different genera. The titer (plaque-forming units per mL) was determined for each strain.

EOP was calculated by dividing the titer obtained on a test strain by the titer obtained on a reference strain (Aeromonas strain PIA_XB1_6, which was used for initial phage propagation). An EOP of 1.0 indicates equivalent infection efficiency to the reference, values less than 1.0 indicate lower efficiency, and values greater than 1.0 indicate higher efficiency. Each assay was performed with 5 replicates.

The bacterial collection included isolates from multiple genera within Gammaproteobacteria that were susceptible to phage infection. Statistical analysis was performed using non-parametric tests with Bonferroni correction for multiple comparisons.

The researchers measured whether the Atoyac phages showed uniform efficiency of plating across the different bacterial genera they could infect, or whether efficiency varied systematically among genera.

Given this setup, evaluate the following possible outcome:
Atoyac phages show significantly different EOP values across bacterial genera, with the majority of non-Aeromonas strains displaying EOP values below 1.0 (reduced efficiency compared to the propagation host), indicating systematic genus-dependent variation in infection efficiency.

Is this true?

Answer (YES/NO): YES